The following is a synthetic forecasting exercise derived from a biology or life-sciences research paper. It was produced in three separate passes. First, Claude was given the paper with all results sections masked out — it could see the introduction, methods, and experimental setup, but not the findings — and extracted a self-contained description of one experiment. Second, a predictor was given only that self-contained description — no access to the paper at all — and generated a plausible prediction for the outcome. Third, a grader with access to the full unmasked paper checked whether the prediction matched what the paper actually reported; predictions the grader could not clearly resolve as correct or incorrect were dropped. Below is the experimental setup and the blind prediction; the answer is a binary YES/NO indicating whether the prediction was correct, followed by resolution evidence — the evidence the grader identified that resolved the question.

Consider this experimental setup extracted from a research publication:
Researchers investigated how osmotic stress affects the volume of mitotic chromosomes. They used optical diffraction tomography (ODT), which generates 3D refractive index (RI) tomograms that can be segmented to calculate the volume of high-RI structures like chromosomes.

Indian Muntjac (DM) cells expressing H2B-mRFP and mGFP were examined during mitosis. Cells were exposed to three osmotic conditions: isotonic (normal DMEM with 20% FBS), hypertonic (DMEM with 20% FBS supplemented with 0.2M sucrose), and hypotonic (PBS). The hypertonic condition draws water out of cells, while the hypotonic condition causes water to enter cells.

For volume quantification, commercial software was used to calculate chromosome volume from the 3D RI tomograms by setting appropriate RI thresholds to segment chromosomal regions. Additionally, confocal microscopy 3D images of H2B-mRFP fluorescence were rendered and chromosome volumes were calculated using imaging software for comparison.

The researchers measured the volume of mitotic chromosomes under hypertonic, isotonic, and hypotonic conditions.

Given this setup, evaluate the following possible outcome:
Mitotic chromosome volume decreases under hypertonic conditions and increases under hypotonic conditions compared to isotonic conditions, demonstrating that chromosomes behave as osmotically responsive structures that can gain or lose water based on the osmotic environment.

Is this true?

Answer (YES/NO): YES